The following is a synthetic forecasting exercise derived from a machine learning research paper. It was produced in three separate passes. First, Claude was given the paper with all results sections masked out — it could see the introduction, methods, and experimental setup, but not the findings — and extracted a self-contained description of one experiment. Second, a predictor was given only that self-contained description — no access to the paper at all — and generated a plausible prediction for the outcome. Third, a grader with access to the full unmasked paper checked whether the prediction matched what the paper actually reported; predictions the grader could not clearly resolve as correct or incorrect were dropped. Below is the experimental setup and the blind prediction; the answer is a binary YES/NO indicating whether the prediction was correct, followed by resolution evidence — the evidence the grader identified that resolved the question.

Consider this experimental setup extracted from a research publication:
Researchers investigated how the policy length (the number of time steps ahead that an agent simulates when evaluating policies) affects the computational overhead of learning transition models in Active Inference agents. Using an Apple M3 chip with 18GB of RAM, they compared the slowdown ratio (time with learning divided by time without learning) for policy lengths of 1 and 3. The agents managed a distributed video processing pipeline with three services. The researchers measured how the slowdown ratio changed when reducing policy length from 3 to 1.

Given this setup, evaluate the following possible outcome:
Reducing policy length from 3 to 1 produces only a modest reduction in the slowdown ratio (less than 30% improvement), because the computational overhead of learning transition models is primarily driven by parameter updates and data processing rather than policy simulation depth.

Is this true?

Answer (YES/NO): NO